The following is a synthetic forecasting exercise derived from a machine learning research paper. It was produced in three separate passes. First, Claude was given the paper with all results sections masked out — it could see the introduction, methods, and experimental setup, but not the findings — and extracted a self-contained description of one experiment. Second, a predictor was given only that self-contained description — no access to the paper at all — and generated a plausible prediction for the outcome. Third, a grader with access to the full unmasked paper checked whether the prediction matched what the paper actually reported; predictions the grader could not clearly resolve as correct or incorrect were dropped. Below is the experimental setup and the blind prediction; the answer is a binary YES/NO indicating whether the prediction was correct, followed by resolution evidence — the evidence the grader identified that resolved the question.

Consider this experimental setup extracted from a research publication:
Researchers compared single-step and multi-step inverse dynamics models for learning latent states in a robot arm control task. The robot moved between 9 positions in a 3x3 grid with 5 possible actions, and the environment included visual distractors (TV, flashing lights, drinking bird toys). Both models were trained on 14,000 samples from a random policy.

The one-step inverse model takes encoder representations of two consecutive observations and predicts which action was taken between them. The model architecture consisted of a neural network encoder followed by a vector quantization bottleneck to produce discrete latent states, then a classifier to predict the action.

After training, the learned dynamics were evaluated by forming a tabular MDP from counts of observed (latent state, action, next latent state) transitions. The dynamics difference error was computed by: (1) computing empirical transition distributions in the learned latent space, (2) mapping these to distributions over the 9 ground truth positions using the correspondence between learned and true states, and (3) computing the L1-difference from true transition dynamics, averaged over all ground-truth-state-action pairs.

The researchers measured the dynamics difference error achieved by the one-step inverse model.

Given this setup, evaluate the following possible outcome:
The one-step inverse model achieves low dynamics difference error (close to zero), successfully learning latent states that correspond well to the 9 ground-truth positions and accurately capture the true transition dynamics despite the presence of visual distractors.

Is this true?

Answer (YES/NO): NO